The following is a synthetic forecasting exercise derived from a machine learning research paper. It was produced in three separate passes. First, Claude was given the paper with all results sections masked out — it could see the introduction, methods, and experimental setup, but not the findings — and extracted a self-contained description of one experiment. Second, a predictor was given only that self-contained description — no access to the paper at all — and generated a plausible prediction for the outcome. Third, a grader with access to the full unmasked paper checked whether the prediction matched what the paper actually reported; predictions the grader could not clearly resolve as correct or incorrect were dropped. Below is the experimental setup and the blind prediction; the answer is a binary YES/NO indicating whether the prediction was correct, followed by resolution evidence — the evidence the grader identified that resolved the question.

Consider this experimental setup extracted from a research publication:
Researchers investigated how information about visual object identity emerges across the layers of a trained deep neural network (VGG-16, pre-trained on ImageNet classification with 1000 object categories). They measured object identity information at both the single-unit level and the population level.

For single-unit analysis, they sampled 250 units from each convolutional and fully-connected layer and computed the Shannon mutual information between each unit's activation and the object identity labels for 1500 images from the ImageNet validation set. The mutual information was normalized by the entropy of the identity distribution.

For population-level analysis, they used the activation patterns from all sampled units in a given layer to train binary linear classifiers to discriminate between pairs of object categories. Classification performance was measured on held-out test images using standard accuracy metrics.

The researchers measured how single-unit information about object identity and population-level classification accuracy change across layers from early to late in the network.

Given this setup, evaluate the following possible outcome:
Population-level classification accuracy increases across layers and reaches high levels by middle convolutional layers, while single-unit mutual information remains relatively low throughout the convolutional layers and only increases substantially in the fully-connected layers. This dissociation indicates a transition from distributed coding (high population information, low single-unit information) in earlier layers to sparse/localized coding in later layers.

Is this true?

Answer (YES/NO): NO